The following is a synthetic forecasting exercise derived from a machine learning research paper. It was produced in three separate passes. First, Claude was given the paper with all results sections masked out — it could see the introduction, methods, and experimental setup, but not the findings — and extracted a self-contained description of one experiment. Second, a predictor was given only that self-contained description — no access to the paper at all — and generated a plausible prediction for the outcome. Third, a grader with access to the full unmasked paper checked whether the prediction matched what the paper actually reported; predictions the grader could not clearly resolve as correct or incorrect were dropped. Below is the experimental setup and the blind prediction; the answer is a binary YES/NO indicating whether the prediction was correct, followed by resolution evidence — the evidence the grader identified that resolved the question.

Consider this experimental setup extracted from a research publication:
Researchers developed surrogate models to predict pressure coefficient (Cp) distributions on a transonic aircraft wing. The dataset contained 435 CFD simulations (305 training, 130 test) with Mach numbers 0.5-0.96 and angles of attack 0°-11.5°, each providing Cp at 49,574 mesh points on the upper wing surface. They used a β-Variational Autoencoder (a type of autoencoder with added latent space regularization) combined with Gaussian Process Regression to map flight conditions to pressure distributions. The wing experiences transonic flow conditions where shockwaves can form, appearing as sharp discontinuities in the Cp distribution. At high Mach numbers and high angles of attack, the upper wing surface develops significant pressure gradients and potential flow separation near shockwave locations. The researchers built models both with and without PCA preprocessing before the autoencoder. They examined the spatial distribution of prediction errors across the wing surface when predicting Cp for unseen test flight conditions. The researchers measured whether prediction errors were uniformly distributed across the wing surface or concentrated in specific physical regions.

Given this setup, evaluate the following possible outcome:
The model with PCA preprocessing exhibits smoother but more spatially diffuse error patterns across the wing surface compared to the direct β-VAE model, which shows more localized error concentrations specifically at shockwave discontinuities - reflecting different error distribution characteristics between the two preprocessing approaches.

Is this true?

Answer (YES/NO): NO